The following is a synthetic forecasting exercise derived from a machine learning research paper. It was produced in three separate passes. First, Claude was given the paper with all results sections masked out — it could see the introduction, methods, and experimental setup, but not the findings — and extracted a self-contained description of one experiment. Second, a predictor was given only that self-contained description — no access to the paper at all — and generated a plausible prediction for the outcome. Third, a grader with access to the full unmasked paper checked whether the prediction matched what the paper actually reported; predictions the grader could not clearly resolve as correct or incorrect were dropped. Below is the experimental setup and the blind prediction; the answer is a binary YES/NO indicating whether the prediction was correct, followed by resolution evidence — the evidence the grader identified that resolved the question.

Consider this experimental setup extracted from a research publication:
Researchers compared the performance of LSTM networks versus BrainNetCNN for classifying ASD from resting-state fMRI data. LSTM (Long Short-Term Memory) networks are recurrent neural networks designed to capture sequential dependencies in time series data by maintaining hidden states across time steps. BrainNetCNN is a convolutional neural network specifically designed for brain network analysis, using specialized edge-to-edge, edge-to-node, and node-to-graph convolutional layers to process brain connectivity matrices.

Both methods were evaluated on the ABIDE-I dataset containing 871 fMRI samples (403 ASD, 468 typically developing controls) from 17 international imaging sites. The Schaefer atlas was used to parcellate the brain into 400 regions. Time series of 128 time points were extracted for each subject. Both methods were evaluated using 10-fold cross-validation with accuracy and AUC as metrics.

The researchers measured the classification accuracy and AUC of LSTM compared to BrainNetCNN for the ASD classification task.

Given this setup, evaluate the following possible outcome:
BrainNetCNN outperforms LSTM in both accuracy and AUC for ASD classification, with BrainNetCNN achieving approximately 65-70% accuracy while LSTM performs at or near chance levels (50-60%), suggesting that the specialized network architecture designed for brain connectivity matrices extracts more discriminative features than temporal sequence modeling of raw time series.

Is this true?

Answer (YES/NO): NO